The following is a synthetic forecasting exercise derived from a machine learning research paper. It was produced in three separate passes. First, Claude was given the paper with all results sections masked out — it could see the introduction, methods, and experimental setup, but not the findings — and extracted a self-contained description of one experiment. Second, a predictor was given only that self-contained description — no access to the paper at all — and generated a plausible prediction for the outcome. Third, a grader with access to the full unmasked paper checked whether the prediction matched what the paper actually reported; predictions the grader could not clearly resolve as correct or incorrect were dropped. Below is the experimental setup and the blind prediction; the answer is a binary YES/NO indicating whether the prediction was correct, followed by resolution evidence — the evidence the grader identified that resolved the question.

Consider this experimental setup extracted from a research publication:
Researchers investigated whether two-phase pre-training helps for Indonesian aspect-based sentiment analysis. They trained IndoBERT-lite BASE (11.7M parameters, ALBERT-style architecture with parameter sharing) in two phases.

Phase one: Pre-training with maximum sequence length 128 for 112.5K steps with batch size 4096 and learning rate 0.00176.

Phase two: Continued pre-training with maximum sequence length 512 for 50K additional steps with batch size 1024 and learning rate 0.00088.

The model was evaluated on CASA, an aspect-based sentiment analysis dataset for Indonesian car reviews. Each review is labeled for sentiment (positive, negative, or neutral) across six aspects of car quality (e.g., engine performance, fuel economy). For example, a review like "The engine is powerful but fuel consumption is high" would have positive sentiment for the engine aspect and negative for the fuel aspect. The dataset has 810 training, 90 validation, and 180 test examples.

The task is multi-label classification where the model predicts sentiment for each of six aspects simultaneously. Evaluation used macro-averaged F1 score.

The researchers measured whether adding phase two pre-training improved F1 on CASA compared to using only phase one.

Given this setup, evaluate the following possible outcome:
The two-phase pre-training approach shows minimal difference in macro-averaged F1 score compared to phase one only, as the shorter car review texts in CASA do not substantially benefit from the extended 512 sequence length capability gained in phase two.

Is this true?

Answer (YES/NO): NO